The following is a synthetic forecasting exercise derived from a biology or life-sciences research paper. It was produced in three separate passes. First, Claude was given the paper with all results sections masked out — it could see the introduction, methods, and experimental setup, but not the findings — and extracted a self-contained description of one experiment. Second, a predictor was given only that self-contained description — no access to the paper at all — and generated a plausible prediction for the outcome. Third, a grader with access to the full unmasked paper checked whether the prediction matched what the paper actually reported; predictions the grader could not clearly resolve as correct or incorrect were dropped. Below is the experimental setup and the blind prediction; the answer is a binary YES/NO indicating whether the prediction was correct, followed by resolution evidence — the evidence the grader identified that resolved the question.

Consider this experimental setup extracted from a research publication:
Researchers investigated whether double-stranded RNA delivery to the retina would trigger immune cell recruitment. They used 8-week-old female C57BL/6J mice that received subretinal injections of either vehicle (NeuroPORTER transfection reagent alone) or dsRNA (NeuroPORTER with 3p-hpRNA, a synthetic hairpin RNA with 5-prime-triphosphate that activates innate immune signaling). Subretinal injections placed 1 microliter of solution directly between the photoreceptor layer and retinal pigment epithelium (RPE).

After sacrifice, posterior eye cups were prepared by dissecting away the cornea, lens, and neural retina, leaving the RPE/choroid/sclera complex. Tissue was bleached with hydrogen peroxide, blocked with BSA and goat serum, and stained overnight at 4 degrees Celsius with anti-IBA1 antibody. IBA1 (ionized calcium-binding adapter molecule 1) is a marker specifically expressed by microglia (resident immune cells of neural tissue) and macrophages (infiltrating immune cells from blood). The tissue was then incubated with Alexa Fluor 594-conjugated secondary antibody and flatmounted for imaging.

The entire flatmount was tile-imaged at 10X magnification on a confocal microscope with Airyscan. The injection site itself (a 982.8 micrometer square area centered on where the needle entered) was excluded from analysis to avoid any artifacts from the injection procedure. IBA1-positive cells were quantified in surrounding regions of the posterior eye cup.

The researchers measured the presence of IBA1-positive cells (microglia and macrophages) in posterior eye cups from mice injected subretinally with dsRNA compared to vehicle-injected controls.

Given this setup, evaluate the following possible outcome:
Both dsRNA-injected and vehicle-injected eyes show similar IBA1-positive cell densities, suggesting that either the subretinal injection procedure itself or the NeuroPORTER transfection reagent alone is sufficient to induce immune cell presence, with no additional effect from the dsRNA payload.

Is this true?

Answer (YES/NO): NO